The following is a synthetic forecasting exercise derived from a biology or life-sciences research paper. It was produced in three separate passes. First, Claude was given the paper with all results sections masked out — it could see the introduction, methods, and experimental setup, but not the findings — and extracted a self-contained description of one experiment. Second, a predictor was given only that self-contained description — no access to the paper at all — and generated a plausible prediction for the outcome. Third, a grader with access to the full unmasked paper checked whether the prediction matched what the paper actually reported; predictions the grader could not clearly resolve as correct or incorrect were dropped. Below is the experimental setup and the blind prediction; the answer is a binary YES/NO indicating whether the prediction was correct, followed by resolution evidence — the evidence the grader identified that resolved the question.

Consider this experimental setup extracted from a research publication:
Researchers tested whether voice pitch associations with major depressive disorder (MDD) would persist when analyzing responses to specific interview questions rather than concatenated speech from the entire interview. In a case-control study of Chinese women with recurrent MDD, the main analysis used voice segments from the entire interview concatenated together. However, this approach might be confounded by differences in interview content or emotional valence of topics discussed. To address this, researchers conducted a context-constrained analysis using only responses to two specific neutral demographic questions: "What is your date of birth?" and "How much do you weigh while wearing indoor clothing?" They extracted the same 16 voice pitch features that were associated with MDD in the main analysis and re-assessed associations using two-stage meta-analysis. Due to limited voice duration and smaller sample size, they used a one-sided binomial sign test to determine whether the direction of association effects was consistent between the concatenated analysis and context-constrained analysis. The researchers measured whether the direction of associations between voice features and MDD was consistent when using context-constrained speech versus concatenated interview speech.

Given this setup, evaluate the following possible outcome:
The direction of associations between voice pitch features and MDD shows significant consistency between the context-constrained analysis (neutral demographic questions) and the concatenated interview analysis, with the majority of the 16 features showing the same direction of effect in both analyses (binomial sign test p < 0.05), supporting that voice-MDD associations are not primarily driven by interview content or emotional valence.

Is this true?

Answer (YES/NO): YES